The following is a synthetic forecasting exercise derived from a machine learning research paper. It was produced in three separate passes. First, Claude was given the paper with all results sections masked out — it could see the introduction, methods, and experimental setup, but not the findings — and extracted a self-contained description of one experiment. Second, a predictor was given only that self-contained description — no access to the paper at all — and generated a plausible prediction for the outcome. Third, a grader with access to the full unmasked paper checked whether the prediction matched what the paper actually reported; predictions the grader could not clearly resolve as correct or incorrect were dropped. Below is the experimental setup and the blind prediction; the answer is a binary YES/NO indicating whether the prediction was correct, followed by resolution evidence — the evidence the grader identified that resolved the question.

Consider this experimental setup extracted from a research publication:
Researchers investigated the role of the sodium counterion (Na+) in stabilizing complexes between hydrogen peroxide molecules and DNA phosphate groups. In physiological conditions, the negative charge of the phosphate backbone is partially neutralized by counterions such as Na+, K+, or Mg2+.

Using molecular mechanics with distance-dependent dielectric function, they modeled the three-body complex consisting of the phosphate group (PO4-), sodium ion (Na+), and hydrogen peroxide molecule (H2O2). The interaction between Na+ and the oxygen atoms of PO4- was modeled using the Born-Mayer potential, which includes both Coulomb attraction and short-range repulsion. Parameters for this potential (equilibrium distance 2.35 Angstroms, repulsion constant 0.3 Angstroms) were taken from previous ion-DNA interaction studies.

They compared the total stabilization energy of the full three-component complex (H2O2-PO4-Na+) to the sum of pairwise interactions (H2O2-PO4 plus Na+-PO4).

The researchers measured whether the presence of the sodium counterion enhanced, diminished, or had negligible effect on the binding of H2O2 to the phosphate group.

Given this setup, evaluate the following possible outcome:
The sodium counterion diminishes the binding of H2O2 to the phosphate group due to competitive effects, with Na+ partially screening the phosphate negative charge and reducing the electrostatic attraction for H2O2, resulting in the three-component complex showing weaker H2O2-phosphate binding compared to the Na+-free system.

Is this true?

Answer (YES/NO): NO